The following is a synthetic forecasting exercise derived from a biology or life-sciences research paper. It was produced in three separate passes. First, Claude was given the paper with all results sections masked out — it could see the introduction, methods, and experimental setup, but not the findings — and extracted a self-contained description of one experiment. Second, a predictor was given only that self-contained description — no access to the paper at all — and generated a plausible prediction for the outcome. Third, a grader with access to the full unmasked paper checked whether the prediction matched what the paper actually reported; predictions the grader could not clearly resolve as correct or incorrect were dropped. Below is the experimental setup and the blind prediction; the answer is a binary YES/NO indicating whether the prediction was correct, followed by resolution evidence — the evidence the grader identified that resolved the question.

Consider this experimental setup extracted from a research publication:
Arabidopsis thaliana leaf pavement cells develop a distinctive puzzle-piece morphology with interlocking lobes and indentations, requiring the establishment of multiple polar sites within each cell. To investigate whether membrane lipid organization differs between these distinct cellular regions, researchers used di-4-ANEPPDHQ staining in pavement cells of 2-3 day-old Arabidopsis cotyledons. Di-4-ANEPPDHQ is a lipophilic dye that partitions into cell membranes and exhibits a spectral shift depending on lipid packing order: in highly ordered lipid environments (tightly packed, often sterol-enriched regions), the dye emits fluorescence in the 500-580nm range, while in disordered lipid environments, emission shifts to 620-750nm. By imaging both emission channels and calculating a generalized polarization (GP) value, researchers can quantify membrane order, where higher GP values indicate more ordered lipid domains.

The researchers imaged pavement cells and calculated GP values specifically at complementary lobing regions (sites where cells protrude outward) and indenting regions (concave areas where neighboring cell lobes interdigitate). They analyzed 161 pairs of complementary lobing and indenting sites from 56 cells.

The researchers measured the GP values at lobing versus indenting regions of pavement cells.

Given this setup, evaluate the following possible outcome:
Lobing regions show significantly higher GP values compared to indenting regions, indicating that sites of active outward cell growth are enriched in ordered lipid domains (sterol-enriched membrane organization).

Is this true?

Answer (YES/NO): NO